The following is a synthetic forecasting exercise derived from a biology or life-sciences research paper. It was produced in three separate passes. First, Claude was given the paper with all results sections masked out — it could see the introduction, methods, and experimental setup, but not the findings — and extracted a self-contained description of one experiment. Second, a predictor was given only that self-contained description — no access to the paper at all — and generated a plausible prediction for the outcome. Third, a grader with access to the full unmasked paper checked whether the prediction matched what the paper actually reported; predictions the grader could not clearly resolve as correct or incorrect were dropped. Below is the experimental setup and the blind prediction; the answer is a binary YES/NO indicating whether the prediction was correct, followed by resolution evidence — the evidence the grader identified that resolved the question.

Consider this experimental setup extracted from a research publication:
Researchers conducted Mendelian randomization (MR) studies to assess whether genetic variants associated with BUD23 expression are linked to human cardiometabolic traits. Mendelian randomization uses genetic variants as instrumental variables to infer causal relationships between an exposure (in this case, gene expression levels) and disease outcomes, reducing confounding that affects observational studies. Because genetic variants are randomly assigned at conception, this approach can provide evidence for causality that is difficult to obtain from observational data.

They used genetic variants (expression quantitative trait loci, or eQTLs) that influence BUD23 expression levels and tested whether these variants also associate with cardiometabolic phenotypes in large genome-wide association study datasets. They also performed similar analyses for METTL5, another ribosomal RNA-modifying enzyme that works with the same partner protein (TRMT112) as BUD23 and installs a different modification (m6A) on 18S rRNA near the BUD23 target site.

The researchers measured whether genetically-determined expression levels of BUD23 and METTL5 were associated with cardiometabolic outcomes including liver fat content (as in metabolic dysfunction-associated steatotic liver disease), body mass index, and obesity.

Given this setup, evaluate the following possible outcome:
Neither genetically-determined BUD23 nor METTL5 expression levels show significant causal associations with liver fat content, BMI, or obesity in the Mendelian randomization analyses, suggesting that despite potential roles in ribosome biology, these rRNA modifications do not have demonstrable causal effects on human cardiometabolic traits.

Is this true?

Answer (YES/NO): NO